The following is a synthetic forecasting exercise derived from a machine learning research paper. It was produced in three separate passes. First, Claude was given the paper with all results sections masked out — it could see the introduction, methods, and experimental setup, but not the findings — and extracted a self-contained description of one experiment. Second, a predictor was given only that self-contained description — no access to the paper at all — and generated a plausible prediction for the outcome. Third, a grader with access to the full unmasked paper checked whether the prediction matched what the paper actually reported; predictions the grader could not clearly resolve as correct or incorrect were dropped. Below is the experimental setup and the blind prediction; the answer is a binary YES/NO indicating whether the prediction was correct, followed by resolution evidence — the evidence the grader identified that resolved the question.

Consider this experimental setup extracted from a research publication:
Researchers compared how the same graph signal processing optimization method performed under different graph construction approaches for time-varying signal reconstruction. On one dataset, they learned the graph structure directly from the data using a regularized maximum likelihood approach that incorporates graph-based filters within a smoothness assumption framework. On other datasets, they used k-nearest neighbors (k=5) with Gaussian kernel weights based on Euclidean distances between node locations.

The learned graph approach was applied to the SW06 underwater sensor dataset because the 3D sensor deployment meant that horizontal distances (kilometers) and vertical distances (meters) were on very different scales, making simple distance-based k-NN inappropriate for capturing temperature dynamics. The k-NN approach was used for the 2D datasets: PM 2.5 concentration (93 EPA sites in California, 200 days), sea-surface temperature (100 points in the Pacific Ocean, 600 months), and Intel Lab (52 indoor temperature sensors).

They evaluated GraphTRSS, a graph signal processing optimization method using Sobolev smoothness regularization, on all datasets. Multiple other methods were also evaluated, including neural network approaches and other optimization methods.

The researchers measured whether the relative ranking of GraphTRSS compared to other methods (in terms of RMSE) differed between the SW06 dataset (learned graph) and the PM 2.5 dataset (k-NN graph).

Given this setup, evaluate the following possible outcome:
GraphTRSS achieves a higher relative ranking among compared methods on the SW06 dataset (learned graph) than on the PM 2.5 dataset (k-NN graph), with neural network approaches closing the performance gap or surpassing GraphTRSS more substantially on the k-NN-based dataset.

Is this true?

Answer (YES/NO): NO